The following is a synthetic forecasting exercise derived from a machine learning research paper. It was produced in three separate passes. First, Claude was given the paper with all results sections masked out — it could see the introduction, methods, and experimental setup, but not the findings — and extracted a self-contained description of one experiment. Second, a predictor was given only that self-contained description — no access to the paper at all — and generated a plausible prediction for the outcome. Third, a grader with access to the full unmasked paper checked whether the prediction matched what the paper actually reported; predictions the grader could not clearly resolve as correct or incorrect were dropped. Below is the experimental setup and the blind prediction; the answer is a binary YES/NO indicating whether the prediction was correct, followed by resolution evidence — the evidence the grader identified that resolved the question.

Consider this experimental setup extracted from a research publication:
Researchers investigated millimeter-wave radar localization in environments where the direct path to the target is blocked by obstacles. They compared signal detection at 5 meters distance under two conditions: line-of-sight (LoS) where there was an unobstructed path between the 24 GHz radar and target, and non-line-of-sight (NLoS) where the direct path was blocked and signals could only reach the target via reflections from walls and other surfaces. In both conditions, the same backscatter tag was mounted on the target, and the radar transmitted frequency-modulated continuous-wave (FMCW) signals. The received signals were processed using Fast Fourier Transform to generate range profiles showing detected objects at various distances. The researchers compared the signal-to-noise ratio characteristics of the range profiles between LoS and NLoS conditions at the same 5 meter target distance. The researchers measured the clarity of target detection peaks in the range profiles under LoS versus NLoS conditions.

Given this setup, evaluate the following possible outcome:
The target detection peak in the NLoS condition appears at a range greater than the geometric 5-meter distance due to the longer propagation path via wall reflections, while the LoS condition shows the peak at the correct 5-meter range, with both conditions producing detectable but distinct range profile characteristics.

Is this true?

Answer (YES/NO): NO